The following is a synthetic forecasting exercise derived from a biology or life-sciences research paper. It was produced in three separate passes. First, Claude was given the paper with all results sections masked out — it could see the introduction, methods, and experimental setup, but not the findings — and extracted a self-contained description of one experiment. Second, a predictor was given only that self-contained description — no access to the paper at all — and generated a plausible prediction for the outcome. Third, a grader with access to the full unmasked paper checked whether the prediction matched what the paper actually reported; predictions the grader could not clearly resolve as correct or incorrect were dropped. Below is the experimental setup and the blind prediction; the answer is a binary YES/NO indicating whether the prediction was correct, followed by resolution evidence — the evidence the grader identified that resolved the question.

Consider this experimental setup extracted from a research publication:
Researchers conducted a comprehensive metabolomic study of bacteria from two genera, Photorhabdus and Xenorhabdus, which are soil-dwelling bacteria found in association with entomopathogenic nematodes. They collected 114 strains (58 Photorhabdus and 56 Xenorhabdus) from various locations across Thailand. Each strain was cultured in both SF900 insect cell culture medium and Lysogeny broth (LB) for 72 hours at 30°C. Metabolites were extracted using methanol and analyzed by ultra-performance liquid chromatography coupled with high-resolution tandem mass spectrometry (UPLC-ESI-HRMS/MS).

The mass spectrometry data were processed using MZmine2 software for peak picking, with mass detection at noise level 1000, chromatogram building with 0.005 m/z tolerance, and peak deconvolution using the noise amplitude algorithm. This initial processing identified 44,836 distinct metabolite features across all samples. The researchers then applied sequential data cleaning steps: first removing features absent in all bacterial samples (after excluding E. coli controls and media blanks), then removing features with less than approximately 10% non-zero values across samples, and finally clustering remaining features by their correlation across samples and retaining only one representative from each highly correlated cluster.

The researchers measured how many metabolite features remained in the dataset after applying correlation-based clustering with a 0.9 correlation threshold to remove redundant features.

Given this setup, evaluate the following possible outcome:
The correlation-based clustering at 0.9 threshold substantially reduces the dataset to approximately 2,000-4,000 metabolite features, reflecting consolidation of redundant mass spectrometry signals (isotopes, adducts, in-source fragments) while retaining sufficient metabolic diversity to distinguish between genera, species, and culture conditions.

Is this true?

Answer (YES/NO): NO